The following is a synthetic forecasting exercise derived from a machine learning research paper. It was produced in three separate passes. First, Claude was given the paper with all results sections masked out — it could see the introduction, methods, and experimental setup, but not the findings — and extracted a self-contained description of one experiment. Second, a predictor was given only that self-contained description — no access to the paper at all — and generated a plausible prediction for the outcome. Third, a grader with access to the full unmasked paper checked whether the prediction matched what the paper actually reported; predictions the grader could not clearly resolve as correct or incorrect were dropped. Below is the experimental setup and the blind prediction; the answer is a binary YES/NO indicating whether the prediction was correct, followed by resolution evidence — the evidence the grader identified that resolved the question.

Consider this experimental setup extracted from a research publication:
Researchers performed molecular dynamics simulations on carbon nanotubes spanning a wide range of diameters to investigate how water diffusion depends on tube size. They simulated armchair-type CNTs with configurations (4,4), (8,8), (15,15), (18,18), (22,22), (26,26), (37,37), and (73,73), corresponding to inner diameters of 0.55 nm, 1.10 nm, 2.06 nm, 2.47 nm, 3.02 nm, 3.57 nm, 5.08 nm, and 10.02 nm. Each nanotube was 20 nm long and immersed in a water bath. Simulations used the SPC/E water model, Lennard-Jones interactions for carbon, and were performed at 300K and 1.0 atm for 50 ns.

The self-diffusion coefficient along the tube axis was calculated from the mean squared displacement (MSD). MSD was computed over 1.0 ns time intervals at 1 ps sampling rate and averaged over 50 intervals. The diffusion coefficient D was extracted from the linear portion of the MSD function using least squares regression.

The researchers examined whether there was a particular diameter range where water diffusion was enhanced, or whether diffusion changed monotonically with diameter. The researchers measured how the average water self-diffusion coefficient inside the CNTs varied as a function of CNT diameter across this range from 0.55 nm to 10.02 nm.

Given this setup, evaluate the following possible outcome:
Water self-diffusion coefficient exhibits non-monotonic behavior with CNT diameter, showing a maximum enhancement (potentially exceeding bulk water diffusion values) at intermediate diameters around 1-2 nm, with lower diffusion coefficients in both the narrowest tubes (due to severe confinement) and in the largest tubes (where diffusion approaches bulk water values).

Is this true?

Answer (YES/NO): NO